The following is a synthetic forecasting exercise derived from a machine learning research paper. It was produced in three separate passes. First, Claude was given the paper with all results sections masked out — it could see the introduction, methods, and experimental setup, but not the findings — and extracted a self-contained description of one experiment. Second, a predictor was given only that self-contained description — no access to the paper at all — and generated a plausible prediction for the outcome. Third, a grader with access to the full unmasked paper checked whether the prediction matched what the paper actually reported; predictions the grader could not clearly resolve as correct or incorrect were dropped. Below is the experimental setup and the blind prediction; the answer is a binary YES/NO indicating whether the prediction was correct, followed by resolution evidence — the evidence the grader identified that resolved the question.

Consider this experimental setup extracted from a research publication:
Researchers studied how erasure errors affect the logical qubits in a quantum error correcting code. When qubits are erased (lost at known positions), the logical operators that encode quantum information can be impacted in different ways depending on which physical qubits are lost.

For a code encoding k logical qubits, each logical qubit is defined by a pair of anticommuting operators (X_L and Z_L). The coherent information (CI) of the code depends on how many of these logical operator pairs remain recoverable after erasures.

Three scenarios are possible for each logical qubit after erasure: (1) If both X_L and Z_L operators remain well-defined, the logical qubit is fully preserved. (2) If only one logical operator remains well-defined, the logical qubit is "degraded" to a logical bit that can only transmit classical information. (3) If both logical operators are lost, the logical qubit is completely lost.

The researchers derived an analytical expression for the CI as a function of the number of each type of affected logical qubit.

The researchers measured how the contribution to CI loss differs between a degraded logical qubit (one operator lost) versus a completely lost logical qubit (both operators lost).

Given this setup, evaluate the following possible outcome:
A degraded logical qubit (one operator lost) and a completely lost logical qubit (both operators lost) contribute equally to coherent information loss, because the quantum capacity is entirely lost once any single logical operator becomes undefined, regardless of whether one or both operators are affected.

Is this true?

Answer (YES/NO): NO